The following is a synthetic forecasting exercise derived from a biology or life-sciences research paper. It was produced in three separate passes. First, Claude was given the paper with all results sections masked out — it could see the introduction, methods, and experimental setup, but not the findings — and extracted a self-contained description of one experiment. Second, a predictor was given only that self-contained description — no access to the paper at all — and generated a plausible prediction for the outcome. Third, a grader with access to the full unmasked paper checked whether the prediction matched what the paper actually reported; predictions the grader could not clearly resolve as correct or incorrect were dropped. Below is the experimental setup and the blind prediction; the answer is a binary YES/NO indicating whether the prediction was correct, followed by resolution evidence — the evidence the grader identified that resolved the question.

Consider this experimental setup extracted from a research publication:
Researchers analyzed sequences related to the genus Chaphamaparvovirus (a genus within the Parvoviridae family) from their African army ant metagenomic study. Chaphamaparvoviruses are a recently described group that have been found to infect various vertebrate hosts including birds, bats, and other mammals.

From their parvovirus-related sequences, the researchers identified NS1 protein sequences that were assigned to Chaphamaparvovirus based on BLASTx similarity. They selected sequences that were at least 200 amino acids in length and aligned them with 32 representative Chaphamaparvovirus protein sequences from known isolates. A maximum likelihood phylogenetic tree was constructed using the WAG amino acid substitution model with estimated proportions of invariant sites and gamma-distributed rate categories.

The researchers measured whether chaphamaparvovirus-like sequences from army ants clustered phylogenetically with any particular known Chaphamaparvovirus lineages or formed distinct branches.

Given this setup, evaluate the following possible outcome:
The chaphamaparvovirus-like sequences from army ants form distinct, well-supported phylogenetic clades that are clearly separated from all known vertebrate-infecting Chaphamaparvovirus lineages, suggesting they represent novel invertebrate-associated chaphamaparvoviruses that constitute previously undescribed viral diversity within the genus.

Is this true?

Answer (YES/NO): NO